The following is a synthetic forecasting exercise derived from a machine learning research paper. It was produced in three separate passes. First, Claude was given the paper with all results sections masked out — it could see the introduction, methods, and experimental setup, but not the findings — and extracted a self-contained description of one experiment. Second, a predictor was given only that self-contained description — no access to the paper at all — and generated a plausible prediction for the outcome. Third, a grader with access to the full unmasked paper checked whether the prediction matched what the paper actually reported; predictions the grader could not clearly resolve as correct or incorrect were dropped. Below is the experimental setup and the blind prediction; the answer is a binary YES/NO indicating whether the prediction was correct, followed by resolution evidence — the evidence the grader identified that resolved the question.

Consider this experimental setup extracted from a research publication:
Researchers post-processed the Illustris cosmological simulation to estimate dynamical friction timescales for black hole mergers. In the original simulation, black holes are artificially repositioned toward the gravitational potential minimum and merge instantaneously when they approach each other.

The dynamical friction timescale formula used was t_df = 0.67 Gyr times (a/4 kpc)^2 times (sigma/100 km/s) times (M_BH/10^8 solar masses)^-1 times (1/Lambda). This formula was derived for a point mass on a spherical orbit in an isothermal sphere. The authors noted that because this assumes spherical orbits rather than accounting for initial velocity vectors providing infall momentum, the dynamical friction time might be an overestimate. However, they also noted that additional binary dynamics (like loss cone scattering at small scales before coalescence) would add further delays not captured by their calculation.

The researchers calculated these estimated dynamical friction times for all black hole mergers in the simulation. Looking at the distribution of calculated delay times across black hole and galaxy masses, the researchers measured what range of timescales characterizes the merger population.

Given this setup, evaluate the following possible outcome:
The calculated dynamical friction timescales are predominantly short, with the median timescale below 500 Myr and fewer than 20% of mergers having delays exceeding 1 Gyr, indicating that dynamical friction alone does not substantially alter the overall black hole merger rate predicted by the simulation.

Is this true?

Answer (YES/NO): NO